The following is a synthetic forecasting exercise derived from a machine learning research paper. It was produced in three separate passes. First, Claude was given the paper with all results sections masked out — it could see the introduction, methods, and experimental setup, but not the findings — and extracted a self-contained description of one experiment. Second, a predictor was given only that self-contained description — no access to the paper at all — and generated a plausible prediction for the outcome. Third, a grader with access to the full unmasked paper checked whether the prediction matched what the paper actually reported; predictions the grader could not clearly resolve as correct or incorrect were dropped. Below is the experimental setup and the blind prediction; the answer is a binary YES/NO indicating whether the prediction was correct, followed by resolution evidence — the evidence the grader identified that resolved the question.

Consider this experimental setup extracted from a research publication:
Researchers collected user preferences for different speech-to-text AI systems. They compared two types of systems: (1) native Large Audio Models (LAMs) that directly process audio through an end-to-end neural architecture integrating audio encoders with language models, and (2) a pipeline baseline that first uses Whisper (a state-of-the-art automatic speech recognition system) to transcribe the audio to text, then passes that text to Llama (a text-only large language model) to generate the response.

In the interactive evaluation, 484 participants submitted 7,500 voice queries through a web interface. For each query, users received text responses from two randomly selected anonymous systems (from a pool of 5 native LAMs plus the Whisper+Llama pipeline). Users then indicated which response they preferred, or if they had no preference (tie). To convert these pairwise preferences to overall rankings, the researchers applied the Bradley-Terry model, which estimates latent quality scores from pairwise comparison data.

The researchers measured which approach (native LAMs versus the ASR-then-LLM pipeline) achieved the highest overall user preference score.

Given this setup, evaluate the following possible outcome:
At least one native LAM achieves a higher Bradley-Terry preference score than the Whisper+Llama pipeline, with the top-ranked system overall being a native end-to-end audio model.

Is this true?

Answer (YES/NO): NO